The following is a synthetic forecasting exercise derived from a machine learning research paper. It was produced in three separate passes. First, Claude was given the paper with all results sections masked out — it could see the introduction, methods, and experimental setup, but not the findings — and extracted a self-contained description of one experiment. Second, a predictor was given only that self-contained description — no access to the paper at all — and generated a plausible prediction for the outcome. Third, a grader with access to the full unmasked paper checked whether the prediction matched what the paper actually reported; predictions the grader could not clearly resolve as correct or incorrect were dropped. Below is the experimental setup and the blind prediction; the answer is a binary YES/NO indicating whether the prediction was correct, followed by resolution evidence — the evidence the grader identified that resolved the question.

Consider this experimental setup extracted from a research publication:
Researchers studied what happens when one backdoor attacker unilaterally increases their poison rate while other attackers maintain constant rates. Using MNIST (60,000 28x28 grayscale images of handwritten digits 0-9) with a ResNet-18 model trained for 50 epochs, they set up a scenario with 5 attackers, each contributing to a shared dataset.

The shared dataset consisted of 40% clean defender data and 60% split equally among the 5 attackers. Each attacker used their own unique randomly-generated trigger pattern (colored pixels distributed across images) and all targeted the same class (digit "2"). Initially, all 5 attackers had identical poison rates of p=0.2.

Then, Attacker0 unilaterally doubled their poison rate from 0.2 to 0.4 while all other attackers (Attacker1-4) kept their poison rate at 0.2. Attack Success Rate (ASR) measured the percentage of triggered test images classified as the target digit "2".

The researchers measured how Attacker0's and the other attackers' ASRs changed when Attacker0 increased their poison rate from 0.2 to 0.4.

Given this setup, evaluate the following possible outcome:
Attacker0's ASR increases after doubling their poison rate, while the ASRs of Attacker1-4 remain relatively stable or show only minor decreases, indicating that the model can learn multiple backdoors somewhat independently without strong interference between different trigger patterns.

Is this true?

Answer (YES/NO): NO